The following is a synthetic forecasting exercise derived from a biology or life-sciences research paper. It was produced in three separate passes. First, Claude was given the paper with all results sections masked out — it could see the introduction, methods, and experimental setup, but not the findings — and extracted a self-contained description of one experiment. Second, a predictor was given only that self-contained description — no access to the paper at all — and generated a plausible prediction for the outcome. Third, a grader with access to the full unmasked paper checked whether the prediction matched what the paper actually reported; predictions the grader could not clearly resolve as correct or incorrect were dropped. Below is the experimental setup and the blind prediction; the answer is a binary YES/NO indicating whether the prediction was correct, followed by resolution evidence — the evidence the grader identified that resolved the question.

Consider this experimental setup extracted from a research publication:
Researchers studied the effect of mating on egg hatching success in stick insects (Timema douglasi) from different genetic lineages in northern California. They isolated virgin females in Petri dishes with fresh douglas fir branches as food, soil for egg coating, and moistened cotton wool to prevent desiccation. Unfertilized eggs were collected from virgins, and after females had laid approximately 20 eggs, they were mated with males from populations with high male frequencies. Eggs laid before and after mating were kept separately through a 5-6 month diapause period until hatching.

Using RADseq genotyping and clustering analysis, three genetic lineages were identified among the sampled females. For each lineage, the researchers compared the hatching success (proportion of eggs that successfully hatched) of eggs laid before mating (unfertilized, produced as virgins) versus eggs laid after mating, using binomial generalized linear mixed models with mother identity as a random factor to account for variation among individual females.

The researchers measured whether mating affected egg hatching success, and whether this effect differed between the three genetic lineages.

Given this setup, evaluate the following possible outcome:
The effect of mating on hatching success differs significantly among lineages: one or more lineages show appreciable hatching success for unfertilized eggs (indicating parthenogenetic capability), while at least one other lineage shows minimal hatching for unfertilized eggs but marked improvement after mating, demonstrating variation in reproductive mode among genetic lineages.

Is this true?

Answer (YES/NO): NO